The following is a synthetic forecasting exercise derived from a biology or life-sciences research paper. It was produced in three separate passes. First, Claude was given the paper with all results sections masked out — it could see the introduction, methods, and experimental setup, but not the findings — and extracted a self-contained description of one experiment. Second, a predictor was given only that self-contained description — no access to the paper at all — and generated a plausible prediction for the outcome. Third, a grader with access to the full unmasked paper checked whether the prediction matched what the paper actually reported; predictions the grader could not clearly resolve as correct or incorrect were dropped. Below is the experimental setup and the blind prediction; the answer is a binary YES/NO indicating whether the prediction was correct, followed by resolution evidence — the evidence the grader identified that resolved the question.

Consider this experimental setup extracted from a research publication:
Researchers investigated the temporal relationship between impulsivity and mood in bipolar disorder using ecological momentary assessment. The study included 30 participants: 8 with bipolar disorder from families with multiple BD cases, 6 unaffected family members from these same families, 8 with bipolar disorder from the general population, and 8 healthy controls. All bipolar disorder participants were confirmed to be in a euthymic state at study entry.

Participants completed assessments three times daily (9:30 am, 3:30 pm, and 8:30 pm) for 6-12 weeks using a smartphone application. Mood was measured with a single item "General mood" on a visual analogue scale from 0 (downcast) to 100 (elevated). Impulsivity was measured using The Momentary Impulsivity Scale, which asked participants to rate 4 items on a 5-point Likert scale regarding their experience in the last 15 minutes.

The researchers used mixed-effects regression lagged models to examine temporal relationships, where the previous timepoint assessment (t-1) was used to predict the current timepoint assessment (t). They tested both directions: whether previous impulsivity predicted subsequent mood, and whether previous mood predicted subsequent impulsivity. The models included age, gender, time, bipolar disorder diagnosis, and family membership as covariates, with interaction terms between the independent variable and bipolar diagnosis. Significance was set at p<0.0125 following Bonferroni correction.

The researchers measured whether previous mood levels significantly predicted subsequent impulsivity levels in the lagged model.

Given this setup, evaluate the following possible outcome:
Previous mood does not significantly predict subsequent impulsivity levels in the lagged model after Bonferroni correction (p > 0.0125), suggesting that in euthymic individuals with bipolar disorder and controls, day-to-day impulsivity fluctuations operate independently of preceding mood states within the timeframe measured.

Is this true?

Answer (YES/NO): YES